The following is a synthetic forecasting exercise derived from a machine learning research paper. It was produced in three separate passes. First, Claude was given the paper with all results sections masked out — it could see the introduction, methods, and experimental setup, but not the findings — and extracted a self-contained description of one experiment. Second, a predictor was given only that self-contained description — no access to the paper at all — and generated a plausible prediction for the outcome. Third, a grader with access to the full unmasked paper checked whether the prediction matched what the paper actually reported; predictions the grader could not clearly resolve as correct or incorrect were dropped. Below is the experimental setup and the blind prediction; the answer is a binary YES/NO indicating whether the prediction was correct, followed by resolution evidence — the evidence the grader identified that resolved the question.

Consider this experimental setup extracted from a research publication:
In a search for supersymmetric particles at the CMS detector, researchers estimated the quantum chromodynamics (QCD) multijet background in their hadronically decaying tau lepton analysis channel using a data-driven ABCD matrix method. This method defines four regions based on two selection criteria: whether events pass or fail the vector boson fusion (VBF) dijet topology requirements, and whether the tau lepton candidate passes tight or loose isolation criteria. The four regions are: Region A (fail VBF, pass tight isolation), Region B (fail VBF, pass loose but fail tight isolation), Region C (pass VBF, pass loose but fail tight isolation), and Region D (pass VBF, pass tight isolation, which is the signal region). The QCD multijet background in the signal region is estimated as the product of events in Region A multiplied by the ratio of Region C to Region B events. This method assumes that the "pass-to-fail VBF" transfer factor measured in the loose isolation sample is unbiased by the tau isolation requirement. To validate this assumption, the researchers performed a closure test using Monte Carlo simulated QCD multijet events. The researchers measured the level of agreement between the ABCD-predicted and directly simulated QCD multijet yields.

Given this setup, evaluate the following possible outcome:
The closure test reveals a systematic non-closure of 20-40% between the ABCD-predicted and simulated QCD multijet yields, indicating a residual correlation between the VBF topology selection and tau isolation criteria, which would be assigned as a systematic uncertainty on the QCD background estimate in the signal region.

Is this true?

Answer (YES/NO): NO